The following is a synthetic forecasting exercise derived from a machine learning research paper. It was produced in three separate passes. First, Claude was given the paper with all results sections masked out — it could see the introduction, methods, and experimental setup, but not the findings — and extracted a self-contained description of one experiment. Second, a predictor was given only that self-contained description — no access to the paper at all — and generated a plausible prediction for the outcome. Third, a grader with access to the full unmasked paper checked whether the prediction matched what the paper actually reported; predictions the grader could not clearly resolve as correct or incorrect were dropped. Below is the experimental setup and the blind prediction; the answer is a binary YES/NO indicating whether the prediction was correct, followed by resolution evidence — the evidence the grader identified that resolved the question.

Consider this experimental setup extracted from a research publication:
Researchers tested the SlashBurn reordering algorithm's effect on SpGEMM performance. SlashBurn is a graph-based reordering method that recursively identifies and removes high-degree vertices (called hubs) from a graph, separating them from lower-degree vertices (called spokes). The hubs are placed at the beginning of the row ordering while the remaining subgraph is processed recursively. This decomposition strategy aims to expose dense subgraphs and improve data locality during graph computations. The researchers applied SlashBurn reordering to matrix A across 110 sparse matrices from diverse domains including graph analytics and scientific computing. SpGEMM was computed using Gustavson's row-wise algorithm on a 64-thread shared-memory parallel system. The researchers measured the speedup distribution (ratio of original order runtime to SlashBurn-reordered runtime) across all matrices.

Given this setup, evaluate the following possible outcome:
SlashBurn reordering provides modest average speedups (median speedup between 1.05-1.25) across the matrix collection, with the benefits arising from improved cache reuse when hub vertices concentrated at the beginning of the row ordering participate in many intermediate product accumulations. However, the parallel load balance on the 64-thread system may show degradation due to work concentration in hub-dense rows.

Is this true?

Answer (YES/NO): NO